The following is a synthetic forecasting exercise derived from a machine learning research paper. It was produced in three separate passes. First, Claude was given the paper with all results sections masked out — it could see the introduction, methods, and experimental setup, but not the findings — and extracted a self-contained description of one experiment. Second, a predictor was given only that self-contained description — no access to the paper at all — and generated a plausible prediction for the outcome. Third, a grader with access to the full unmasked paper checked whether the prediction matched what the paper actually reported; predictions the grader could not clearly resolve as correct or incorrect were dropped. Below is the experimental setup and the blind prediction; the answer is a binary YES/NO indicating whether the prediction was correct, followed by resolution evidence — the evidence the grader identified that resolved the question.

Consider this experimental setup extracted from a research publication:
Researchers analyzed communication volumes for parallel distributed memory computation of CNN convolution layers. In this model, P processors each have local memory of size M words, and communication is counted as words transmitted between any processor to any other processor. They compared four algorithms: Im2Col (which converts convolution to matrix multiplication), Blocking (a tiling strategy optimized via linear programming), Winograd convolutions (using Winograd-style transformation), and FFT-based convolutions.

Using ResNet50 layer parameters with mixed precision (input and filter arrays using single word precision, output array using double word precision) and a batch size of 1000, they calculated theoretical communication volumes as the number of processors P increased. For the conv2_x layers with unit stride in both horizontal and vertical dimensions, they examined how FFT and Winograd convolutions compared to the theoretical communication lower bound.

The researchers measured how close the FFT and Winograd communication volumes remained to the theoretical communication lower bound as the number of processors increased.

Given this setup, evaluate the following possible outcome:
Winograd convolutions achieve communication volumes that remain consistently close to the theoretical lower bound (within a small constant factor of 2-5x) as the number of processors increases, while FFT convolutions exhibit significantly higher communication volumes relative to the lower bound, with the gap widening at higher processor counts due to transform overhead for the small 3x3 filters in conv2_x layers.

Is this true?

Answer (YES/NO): NO